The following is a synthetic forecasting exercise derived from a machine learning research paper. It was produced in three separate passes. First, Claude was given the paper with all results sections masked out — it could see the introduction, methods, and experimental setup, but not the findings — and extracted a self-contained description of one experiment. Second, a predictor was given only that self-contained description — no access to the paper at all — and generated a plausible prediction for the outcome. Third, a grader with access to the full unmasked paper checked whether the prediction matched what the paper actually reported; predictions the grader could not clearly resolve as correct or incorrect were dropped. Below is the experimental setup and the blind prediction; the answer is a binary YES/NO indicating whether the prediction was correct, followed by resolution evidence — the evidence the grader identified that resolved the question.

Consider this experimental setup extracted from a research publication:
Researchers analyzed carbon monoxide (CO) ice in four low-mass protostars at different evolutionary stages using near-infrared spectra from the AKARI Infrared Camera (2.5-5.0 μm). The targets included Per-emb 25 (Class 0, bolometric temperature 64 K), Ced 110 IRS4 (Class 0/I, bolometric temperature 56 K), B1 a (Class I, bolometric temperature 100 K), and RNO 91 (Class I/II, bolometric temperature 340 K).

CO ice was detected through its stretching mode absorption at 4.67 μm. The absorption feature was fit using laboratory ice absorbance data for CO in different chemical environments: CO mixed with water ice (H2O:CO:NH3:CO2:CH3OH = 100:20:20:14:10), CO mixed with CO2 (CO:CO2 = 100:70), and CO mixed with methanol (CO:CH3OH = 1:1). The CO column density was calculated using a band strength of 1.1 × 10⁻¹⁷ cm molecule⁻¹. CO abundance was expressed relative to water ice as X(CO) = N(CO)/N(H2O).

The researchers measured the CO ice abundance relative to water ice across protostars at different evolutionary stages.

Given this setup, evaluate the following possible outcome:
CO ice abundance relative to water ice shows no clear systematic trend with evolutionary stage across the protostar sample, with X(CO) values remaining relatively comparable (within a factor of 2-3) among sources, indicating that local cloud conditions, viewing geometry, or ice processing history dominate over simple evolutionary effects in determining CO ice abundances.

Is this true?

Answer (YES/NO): NO